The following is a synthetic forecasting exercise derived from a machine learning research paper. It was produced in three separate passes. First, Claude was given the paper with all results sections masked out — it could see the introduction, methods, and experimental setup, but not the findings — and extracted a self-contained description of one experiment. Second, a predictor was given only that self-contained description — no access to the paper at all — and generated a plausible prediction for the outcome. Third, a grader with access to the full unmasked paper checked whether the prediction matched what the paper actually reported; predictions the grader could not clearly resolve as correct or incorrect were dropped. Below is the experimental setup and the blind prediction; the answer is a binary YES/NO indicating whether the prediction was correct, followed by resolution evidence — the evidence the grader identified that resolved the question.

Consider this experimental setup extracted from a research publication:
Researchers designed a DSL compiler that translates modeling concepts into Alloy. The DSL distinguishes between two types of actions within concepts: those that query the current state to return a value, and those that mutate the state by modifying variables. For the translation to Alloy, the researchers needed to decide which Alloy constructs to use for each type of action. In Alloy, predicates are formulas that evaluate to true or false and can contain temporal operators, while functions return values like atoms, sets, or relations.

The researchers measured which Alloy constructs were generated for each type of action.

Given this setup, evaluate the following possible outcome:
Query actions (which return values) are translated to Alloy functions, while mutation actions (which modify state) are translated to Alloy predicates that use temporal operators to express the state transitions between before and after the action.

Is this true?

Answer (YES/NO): YES